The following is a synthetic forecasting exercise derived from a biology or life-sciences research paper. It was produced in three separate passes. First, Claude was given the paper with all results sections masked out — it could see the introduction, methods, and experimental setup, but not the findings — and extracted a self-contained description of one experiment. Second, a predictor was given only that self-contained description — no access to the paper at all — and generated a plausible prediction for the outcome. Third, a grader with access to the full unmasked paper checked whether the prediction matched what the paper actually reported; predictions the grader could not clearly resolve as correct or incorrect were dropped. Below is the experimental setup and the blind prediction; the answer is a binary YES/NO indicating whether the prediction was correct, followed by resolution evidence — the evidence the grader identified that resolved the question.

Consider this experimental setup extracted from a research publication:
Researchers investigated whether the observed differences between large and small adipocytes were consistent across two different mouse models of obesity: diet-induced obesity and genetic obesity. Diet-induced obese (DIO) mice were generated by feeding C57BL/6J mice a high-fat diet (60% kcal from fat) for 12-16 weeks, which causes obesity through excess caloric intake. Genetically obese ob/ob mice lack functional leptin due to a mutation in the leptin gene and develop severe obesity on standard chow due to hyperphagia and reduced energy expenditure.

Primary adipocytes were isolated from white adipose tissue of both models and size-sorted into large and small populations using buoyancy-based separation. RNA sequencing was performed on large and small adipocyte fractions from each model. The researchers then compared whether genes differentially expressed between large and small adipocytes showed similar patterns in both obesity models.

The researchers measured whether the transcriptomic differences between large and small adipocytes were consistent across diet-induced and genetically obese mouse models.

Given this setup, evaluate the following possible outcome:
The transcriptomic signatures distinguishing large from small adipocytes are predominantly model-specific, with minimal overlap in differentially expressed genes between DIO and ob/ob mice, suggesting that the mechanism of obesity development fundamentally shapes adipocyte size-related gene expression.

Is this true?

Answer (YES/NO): NO